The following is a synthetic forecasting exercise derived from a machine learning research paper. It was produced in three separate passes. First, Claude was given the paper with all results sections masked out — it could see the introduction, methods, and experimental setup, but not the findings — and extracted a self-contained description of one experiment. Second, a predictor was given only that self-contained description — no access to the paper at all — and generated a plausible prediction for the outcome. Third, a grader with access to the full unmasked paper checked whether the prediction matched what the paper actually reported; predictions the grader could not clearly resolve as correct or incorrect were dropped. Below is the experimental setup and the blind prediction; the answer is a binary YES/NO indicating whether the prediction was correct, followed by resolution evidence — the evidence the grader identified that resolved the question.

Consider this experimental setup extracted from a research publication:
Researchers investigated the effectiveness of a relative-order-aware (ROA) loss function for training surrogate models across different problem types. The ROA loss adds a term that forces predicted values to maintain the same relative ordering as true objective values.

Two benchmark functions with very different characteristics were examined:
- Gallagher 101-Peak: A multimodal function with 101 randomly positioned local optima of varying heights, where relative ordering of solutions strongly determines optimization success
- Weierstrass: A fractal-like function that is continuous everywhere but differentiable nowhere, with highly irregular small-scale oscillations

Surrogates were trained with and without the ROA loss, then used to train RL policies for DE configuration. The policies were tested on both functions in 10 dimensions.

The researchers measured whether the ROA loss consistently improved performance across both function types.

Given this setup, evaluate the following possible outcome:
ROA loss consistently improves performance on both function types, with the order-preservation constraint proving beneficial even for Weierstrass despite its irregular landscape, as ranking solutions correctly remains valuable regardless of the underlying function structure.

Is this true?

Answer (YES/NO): NO